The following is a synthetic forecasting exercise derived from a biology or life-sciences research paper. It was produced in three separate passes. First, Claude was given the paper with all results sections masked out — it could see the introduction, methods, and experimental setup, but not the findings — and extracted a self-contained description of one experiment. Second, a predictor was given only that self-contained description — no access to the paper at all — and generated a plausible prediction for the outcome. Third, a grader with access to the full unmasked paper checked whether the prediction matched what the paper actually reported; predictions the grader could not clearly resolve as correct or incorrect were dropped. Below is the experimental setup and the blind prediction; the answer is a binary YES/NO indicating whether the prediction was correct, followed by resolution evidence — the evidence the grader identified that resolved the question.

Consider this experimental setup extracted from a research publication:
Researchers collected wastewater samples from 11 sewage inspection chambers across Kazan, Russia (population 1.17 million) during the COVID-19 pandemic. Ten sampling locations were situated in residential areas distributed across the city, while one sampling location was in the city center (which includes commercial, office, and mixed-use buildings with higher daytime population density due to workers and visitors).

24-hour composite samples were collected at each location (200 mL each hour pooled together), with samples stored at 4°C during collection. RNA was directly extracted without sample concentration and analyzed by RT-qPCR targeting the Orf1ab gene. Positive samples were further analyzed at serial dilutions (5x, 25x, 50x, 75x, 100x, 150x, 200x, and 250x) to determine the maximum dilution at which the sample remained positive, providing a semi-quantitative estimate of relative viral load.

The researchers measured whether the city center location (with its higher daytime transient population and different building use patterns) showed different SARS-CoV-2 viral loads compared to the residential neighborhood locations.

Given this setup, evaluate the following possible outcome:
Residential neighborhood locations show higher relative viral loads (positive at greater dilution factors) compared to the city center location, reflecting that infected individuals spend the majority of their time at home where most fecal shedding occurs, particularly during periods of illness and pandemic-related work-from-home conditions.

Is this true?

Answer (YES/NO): NO